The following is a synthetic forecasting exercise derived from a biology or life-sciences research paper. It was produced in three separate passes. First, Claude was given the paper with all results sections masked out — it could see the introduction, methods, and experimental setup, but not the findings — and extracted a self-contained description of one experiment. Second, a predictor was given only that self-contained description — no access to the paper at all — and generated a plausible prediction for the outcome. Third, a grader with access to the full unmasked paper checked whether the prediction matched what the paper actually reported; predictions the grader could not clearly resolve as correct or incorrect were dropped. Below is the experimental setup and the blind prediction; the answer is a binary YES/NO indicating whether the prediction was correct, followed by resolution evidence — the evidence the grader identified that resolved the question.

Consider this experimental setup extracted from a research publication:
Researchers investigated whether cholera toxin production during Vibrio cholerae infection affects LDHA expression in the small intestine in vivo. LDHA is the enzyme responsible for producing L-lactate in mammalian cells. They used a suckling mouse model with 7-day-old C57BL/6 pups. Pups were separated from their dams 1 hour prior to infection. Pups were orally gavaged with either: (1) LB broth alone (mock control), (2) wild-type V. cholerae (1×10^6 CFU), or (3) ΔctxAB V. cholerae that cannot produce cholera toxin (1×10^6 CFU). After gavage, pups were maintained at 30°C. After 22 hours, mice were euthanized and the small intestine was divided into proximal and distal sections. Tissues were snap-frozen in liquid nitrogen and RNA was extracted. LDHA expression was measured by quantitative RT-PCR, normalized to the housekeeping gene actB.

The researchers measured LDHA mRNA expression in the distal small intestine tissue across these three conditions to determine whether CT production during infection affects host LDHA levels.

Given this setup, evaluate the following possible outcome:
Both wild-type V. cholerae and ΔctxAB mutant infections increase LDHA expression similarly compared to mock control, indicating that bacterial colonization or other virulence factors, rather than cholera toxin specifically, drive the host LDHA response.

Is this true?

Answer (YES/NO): NO